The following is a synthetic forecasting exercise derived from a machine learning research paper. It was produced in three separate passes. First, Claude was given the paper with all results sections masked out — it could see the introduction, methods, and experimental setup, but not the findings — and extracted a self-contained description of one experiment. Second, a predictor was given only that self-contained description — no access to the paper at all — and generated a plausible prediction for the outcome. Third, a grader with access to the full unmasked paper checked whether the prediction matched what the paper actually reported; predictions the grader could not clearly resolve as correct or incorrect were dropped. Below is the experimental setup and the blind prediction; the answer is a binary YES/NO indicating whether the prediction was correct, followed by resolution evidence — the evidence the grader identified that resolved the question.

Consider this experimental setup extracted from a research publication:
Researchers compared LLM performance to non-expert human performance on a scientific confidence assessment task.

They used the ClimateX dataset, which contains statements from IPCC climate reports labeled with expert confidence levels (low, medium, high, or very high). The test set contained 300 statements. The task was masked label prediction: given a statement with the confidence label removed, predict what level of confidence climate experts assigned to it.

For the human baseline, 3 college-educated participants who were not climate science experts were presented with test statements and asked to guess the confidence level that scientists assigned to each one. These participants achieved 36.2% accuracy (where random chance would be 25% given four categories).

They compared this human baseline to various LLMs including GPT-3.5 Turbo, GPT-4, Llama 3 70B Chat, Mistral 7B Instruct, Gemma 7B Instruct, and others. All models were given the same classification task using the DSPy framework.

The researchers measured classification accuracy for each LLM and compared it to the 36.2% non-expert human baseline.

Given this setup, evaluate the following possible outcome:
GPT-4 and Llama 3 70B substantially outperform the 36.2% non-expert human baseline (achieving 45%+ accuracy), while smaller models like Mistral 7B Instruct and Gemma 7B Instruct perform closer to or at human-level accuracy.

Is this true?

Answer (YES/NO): NO